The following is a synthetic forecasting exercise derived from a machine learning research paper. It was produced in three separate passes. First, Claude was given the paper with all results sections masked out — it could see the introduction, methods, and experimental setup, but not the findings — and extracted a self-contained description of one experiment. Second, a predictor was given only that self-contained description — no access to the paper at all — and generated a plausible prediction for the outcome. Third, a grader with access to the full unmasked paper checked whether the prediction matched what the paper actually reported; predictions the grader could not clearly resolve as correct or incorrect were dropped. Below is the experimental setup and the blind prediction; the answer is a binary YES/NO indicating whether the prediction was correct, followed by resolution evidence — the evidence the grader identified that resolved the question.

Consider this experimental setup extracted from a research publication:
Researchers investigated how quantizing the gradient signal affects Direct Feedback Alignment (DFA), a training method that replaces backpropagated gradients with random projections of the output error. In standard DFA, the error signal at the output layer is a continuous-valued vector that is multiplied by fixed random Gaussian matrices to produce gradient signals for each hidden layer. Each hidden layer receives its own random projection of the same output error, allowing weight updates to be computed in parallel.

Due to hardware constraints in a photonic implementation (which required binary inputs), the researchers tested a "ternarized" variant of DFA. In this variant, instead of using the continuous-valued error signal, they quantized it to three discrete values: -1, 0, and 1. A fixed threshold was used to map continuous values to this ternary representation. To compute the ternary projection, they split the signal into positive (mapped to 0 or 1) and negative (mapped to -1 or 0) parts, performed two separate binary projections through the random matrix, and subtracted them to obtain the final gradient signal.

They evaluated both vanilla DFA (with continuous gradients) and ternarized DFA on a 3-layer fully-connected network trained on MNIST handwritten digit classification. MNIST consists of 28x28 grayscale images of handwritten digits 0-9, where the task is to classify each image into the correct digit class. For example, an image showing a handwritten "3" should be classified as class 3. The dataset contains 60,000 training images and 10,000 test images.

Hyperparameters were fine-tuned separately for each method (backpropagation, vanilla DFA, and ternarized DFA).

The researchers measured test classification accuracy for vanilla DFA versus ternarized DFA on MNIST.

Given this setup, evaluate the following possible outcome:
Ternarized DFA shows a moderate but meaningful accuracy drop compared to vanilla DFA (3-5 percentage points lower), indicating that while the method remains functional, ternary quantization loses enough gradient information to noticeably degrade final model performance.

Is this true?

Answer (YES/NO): NO